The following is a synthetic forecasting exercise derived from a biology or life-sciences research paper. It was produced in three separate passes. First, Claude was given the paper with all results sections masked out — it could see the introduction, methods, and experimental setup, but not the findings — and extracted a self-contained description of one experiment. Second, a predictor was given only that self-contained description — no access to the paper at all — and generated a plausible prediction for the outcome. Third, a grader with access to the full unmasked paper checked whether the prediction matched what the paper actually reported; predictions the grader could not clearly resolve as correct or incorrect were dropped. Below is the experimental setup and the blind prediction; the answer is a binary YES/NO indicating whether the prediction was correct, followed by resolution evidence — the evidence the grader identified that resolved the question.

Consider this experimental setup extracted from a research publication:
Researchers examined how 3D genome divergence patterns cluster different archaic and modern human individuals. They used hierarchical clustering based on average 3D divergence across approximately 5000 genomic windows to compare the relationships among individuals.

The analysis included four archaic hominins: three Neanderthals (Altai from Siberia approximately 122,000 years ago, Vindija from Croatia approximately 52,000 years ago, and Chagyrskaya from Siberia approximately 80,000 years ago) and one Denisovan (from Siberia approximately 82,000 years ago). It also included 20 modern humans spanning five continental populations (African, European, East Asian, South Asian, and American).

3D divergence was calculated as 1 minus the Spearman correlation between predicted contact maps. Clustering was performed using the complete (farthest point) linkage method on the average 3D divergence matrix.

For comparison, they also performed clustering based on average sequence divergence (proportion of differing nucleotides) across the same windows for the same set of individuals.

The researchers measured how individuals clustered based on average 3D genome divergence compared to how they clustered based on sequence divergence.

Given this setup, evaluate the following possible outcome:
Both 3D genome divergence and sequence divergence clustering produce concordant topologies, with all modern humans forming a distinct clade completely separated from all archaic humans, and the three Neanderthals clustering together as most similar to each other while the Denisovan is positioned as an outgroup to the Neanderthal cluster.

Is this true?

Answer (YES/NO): YES